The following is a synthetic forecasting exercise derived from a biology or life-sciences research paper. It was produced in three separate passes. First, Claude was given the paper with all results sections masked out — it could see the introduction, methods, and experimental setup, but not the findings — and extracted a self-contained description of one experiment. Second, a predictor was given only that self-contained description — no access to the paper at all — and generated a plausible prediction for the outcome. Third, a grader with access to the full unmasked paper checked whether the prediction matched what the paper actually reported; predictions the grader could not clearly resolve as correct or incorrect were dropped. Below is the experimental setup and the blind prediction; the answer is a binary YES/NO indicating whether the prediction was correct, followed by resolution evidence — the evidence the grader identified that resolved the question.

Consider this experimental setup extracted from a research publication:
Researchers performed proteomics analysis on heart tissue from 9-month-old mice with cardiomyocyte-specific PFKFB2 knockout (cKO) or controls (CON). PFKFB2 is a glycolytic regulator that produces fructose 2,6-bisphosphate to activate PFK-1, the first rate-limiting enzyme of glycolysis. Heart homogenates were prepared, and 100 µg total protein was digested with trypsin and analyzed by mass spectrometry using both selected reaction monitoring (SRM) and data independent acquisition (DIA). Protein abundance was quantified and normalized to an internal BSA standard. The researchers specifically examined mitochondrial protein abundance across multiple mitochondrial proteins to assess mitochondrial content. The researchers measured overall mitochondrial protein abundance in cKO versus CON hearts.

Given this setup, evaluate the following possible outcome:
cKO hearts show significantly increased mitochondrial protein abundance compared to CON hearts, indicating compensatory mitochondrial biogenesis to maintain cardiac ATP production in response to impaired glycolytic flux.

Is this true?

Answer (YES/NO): NO